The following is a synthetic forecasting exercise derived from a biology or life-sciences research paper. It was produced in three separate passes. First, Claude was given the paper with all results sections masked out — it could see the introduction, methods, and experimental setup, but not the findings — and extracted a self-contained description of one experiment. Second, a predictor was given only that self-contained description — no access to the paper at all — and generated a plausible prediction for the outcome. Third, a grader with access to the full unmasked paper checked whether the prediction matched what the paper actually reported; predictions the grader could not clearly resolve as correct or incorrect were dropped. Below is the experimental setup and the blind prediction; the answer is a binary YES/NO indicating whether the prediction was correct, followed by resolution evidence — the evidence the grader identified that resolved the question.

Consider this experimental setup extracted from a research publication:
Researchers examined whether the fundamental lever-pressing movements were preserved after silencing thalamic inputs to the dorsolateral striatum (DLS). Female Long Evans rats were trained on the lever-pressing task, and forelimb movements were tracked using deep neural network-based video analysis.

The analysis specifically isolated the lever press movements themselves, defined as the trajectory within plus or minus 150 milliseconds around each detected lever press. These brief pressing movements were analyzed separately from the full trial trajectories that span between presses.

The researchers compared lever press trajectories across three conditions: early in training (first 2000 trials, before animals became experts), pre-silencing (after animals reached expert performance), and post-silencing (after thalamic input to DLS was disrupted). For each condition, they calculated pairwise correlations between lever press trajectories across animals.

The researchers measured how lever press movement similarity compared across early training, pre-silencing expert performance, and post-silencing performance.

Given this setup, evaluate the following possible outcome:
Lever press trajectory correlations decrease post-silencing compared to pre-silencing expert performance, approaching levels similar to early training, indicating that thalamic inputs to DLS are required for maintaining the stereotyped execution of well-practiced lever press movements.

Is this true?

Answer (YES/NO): YES